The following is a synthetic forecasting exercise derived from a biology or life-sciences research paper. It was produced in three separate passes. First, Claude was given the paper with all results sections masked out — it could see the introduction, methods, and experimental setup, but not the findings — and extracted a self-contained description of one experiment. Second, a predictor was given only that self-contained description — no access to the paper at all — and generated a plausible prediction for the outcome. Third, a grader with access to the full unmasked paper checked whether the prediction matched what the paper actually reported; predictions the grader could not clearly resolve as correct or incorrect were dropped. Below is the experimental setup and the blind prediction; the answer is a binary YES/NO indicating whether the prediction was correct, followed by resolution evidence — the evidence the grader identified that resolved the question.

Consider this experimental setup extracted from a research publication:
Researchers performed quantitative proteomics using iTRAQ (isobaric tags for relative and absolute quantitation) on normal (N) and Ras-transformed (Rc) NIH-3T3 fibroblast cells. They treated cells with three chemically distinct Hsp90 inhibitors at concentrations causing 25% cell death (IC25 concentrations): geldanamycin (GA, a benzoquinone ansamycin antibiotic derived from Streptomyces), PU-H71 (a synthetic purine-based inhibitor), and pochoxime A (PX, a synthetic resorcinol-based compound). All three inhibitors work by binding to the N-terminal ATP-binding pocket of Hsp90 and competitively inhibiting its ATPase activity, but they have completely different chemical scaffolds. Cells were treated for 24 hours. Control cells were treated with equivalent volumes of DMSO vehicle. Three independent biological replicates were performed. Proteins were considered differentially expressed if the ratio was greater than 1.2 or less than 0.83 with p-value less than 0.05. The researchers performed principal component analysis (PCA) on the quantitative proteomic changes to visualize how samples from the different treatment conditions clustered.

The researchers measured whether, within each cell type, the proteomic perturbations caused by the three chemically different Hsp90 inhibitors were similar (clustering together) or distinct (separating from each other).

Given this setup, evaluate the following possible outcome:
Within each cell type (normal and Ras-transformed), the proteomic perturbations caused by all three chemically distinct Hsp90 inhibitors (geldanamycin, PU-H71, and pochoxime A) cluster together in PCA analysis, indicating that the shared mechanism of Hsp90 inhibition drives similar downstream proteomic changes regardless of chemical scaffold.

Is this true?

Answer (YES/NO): NO